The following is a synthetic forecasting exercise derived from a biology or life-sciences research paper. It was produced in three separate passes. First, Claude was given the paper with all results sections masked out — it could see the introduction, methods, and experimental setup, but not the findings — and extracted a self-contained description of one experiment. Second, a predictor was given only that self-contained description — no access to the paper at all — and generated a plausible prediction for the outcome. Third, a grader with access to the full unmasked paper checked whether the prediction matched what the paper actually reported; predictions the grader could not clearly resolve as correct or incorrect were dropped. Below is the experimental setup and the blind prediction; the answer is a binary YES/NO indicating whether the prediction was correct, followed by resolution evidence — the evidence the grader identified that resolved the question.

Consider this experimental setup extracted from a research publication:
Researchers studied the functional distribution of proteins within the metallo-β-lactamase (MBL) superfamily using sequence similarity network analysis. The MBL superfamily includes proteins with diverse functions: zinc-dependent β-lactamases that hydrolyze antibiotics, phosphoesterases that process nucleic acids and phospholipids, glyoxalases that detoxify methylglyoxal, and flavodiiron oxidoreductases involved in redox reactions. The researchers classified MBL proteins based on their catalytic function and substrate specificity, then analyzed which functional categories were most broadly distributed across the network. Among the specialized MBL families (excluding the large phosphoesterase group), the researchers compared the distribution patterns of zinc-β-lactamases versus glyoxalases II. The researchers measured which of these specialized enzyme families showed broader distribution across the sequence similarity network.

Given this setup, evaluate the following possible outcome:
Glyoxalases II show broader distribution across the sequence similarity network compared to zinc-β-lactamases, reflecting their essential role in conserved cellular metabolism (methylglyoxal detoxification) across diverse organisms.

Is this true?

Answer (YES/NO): YES